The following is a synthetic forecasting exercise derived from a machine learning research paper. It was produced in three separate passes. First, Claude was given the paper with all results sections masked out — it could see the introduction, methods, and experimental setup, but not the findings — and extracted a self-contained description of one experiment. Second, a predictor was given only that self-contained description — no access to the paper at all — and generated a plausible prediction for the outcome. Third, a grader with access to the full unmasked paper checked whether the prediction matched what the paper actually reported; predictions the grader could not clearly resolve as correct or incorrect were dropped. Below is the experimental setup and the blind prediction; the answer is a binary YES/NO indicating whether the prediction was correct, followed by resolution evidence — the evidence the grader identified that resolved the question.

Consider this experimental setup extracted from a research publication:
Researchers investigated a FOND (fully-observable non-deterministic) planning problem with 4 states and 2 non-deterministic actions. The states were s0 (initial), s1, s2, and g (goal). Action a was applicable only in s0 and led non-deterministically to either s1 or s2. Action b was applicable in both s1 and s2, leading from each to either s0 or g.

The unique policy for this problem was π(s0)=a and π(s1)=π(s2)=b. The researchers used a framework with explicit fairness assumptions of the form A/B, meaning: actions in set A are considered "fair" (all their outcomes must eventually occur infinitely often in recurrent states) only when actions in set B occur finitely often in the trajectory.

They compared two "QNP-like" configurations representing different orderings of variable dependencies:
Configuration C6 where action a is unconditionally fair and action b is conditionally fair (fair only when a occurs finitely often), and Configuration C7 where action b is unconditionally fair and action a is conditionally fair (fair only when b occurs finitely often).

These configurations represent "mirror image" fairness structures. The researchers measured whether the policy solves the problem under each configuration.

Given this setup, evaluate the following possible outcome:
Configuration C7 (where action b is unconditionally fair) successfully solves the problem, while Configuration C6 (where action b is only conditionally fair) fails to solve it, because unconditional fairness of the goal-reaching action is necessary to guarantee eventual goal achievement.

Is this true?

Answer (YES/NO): YES